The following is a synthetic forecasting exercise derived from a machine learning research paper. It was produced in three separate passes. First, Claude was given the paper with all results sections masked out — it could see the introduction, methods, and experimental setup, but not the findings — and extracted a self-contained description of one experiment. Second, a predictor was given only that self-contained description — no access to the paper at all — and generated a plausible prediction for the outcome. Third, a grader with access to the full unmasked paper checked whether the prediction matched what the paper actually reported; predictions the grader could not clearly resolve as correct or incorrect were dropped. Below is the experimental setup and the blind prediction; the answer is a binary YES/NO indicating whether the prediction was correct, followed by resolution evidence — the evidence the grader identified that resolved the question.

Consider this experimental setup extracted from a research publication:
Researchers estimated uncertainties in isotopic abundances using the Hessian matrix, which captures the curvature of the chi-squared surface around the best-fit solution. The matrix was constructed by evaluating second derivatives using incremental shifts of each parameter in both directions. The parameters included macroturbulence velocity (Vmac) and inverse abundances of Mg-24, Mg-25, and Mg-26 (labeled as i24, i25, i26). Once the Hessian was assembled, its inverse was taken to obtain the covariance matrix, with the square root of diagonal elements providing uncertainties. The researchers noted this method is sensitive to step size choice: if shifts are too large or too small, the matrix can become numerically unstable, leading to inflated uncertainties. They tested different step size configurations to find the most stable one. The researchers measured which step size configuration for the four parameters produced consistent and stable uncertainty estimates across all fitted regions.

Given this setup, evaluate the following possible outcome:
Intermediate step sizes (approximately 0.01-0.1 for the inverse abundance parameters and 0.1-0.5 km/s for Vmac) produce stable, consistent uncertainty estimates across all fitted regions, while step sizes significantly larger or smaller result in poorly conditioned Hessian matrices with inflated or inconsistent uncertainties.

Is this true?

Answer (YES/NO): NO